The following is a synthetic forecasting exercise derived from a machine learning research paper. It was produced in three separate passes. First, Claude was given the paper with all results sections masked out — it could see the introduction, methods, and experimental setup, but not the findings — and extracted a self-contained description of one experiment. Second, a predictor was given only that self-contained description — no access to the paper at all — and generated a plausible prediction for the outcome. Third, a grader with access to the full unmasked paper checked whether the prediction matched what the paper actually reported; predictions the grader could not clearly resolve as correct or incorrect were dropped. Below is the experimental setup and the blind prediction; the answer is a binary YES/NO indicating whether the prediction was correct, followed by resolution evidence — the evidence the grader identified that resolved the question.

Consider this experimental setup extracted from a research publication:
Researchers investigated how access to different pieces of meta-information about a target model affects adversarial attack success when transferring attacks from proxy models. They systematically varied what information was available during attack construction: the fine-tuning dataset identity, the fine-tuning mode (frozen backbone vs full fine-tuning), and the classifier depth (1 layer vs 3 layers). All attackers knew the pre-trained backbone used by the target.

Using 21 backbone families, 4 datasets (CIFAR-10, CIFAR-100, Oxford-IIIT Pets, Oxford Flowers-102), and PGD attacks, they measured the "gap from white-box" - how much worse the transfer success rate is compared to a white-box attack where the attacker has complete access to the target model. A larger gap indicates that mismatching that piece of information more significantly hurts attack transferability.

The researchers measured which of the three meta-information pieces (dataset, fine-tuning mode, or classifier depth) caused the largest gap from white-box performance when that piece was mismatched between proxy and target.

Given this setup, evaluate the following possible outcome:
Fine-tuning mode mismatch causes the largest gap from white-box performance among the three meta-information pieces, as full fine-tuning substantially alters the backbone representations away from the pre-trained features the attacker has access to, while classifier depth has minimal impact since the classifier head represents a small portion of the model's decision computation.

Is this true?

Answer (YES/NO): YES